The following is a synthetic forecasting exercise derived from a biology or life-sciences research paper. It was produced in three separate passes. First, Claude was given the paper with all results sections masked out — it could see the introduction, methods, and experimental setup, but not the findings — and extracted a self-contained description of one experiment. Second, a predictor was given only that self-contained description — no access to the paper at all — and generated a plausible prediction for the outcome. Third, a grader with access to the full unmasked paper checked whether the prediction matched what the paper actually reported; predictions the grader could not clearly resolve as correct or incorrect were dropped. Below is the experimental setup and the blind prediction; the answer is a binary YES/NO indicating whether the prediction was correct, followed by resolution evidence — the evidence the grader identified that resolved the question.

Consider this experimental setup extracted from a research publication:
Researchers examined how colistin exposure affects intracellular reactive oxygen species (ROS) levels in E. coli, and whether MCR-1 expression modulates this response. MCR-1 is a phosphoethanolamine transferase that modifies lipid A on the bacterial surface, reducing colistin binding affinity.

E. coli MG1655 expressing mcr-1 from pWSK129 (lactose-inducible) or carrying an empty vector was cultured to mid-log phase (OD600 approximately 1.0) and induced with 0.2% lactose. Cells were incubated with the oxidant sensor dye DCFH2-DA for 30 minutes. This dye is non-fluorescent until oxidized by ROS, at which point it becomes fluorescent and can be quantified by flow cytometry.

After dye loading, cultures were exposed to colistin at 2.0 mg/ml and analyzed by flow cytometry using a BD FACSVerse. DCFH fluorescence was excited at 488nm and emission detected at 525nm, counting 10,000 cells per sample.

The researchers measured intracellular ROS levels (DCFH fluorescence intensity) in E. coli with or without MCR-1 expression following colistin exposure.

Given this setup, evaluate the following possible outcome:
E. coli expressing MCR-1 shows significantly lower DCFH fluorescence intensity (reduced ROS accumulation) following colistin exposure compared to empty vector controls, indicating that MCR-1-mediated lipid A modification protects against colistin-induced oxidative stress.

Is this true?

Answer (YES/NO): YES